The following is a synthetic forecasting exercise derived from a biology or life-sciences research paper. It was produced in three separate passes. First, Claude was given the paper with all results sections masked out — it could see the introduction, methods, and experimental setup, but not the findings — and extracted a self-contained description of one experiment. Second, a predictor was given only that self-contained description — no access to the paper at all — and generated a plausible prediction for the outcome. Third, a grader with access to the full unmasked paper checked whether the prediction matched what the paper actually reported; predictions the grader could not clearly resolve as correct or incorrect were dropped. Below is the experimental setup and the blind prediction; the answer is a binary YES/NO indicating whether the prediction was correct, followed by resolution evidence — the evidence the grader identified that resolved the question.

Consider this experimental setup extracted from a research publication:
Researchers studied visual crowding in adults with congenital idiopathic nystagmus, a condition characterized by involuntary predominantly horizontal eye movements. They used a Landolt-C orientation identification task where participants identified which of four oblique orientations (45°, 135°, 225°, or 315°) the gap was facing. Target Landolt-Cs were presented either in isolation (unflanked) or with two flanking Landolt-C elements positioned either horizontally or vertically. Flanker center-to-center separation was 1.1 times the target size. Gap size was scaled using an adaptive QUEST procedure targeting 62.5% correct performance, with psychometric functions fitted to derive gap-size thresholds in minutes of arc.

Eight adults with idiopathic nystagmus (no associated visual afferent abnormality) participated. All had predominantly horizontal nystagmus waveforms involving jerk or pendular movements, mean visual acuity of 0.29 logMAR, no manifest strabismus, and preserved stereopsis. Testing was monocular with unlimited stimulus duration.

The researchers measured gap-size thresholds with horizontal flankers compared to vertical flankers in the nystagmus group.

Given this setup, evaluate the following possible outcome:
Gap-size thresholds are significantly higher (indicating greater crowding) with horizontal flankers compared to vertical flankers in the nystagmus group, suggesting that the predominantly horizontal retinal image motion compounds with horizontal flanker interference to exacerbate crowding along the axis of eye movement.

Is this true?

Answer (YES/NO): YES